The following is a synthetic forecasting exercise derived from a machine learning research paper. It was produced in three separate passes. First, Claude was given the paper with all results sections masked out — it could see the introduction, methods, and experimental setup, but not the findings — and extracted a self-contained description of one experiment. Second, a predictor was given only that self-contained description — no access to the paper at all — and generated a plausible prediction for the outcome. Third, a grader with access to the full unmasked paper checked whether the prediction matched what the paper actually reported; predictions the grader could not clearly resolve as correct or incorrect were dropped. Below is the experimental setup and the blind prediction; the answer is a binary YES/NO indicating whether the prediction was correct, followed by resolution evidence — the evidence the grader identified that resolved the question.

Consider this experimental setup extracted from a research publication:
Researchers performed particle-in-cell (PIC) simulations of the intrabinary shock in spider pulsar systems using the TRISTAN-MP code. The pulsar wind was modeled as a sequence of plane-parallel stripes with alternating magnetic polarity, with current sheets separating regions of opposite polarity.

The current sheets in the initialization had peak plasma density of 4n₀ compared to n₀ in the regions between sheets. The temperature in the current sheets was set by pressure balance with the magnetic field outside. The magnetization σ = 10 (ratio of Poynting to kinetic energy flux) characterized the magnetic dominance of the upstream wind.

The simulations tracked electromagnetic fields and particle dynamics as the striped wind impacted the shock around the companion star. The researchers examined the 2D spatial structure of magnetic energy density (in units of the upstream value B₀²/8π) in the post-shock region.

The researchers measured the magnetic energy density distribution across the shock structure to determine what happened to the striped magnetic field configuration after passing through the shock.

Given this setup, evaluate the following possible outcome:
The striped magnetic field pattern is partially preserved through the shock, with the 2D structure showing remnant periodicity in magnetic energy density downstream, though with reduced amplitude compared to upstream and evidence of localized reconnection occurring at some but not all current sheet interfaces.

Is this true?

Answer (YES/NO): NO